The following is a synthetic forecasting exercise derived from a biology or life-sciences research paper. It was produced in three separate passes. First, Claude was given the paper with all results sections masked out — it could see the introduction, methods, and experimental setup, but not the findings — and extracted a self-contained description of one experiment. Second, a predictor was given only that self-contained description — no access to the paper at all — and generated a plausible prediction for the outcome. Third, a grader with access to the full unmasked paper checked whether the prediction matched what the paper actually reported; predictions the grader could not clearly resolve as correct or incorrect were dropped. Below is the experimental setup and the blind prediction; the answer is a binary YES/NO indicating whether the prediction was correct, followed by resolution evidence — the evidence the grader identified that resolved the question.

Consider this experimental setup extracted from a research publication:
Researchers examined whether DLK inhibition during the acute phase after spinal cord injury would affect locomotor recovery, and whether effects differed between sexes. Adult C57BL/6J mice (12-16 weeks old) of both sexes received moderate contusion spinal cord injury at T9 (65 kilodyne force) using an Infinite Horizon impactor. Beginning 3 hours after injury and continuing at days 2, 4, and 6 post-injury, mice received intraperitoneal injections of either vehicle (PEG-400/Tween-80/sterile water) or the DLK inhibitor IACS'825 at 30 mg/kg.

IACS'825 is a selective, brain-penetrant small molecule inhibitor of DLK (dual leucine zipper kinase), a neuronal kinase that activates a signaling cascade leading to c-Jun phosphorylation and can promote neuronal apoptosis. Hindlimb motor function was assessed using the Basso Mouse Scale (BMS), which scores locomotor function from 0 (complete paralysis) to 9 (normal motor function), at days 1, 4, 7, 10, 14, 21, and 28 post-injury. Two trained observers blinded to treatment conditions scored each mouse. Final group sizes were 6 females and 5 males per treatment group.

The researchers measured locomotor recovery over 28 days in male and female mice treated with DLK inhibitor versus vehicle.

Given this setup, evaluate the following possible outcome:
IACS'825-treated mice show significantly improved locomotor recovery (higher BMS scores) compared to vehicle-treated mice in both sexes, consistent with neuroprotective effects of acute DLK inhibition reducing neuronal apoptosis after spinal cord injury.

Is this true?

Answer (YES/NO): NO